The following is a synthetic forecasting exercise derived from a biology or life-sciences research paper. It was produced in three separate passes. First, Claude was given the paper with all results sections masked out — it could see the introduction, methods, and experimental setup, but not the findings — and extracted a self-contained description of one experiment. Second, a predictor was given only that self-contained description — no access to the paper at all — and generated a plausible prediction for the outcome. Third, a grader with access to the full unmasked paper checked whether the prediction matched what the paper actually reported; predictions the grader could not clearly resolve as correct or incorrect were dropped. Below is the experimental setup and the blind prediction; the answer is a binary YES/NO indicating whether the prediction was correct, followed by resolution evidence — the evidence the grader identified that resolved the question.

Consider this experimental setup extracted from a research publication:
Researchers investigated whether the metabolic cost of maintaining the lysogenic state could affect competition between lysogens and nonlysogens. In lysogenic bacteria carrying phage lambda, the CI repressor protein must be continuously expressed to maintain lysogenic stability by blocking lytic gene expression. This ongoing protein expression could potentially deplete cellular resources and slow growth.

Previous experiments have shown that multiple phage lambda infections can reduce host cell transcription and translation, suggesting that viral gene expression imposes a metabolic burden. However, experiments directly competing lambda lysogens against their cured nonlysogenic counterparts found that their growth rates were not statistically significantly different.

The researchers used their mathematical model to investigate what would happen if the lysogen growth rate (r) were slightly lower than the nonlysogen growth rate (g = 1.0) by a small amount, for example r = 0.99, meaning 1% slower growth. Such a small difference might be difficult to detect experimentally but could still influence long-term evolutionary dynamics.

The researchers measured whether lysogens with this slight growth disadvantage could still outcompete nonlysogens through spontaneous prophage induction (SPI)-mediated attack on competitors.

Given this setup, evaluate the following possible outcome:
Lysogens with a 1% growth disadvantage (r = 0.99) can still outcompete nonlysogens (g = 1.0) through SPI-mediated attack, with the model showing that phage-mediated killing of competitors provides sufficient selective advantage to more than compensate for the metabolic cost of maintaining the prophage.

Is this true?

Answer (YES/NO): YES